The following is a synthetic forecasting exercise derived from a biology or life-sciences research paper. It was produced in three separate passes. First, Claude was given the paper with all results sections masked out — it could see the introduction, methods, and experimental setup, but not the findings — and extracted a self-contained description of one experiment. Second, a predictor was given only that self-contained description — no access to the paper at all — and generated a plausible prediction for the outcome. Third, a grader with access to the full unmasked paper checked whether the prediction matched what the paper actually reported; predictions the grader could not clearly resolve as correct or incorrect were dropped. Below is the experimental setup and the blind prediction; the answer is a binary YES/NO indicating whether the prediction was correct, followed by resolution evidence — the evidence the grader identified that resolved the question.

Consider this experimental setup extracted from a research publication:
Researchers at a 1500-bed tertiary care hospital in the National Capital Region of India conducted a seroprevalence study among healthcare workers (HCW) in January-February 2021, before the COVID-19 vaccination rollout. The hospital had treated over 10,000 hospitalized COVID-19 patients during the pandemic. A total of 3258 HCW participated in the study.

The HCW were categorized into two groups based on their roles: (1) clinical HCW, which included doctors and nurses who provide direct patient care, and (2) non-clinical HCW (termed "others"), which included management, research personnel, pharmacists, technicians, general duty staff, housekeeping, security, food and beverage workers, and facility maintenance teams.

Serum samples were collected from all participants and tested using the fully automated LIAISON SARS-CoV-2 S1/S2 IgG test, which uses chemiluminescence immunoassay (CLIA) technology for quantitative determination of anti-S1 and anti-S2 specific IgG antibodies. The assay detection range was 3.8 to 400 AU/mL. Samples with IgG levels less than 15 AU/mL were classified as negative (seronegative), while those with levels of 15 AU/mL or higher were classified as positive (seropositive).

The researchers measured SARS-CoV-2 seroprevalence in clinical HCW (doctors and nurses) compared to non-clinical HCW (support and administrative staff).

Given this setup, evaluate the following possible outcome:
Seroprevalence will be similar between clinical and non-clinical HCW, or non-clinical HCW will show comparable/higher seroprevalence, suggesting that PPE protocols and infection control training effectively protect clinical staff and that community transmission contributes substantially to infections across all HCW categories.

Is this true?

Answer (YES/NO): YES